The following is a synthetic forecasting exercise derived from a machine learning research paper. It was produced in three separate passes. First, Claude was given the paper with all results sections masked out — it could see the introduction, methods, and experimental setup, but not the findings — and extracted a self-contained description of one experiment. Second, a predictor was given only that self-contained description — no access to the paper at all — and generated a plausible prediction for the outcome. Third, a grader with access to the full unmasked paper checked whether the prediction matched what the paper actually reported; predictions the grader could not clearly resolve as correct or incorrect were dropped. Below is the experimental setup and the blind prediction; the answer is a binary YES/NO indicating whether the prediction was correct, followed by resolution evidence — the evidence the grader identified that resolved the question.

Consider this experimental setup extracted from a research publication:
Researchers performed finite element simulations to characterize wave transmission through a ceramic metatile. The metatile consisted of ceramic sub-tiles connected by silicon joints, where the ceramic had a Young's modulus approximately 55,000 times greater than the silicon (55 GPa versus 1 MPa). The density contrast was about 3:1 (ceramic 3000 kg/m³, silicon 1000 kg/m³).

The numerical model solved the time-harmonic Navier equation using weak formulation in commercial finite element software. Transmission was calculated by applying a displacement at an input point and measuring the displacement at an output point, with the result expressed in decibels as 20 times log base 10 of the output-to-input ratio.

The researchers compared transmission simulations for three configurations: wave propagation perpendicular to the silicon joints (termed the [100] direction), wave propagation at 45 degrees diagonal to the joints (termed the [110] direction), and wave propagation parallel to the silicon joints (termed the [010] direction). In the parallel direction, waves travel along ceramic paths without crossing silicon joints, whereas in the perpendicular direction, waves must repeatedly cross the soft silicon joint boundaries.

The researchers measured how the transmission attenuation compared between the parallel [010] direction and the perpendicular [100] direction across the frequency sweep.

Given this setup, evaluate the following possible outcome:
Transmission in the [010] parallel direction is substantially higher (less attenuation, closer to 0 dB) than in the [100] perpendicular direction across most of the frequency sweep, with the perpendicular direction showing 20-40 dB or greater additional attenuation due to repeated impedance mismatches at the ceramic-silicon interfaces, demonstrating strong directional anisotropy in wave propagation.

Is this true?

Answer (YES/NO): YES